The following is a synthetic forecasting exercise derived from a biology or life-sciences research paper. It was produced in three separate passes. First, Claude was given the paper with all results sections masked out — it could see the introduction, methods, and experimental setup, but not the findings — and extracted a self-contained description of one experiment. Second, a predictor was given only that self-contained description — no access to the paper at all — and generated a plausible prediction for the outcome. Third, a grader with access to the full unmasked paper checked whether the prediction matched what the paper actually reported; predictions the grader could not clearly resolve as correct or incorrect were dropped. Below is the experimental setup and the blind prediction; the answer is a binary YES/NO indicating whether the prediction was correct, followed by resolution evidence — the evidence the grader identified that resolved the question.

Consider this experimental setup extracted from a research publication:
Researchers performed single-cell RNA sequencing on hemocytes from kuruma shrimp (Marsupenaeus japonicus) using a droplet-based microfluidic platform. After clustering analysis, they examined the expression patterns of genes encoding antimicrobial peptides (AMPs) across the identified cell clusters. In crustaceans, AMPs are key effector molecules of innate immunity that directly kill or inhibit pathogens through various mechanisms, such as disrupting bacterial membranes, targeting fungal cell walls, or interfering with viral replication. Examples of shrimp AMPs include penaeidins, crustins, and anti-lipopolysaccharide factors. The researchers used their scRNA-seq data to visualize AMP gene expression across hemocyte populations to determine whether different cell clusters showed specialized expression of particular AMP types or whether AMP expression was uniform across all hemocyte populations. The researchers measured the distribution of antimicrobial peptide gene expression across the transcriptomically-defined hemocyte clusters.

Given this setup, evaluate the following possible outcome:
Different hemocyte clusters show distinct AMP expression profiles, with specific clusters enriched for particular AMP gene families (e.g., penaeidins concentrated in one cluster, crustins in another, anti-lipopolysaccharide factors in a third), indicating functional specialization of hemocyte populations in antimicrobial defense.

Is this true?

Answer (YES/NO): YES